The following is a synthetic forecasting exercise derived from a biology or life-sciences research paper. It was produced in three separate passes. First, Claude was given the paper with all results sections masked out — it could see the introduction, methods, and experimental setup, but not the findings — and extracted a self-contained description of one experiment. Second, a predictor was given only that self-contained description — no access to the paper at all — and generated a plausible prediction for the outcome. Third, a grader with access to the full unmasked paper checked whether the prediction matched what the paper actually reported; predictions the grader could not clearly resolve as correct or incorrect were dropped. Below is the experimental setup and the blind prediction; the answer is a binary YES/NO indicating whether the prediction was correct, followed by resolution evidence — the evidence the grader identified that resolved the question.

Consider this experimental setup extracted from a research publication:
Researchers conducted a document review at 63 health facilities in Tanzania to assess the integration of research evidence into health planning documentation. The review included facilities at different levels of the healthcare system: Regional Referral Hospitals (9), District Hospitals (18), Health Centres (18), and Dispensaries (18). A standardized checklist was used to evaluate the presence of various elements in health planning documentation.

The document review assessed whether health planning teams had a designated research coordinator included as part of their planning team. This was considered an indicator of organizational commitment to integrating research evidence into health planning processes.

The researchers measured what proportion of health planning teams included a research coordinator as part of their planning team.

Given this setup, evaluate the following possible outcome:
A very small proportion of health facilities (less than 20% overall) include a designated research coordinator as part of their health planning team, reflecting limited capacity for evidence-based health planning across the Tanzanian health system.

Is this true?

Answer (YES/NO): NO